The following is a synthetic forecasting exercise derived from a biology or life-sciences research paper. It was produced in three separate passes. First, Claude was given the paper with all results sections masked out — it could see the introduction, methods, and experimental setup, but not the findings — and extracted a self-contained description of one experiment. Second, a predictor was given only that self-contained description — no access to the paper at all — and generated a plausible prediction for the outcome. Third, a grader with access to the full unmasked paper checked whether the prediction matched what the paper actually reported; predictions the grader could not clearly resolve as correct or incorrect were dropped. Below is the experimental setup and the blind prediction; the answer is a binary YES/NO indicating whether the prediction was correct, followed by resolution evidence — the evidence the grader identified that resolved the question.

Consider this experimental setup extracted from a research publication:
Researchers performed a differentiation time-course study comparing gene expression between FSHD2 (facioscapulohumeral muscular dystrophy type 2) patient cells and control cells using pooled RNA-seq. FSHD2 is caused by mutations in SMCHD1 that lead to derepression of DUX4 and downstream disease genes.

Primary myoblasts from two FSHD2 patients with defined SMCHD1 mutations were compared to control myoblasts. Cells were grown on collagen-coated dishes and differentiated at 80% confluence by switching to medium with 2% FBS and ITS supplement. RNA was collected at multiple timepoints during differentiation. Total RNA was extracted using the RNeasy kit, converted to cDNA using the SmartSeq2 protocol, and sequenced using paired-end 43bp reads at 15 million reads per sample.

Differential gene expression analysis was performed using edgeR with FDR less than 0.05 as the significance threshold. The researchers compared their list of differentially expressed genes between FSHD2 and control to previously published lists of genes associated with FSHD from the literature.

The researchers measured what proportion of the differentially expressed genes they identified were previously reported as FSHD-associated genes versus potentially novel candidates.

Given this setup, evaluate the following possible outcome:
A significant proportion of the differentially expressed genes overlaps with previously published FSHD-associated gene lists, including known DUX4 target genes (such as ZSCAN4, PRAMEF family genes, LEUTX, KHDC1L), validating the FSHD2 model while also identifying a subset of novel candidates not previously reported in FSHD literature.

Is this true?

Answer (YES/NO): YES